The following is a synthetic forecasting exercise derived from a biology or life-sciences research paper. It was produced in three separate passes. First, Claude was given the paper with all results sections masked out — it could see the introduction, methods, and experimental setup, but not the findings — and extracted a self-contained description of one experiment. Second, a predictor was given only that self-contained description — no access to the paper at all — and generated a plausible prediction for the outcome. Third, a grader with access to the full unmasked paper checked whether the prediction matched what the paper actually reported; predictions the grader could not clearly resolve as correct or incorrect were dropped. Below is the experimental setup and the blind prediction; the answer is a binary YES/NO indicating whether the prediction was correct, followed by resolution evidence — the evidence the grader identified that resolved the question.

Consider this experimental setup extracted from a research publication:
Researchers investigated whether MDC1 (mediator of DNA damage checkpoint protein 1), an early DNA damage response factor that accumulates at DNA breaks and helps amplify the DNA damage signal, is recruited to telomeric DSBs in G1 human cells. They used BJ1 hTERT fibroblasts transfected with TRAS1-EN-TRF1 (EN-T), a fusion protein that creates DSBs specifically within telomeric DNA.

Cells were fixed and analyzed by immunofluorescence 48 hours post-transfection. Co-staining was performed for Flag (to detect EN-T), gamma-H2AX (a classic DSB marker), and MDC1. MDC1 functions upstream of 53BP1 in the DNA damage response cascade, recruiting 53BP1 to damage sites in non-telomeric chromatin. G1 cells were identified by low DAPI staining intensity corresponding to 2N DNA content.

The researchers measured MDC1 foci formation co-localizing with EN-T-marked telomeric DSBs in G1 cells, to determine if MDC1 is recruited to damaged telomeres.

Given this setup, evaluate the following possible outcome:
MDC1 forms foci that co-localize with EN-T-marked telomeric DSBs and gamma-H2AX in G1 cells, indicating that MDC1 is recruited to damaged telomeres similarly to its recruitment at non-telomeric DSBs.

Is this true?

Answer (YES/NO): YES